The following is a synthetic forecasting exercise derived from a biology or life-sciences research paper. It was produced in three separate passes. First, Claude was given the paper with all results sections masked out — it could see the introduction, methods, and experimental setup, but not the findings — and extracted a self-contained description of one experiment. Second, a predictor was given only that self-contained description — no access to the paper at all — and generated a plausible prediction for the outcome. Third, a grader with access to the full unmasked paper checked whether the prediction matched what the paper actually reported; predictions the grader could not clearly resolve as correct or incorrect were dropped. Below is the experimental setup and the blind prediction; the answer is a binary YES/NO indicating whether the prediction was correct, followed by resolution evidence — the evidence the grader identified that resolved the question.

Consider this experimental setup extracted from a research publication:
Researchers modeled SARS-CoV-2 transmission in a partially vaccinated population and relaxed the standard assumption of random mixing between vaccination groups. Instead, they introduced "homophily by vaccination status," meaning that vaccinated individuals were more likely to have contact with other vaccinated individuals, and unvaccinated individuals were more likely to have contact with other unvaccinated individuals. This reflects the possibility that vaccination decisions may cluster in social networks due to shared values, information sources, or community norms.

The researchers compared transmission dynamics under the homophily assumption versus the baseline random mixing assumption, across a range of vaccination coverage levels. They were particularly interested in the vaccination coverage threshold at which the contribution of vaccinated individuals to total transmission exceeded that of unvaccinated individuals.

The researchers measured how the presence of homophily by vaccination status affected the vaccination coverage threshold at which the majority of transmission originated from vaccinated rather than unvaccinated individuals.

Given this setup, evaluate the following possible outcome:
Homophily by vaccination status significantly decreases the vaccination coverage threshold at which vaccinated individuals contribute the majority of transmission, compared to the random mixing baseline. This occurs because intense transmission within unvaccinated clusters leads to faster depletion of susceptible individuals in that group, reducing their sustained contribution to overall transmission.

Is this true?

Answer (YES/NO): NO